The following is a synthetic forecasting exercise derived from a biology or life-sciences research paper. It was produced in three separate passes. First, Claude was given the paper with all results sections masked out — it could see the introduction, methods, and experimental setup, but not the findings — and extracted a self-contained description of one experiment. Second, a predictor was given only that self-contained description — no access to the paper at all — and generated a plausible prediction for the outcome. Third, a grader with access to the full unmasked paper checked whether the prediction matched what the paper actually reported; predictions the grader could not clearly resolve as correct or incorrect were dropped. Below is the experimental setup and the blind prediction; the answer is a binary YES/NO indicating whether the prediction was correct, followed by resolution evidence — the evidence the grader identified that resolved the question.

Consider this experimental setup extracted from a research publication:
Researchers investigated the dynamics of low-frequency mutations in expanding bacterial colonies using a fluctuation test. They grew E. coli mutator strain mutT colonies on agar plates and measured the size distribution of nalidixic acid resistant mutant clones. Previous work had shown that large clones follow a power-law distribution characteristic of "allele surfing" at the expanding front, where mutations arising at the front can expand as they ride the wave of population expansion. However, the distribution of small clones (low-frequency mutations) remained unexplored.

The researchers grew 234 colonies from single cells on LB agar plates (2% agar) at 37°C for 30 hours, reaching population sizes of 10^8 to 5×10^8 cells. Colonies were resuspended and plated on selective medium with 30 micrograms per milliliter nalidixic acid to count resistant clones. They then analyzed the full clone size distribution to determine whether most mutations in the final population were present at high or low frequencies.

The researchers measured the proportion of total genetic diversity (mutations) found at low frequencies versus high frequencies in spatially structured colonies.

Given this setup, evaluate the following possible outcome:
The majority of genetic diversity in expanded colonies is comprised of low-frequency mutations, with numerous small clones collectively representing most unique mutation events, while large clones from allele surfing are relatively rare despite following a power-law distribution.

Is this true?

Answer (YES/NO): YES